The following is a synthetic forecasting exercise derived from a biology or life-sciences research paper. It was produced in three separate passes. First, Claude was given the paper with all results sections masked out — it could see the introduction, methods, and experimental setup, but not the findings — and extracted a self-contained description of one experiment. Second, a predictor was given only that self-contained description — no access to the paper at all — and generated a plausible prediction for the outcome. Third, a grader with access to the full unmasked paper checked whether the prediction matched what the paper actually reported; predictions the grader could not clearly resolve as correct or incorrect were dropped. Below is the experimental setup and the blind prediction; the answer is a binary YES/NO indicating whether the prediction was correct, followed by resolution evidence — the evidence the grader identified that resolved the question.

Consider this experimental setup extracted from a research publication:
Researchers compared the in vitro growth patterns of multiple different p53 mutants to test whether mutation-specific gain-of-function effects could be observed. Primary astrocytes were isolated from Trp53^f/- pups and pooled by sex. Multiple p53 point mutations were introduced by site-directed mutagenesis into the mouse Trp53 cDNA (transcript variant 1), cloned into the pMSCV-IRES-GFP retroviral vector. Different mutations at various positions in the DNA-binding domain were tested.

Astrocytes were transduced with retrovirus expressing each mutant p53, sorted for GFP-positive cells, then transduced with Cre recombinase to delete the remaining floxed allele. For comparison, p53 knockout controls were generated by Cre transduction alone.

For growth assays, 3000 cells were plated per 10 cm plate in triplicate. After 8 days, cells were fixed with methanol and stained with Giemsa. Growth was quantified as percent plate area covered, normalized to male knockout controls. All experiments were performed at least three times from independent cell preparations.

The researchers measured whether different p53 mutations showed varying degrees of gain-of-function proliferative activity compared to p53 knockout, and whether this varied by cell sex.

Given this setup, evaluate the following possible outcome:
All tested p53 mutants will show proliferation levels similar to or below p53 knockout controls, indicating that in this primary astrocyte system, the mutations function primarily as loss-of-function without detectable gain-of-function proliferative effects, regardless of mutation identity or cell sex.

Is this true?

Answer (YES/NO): NO